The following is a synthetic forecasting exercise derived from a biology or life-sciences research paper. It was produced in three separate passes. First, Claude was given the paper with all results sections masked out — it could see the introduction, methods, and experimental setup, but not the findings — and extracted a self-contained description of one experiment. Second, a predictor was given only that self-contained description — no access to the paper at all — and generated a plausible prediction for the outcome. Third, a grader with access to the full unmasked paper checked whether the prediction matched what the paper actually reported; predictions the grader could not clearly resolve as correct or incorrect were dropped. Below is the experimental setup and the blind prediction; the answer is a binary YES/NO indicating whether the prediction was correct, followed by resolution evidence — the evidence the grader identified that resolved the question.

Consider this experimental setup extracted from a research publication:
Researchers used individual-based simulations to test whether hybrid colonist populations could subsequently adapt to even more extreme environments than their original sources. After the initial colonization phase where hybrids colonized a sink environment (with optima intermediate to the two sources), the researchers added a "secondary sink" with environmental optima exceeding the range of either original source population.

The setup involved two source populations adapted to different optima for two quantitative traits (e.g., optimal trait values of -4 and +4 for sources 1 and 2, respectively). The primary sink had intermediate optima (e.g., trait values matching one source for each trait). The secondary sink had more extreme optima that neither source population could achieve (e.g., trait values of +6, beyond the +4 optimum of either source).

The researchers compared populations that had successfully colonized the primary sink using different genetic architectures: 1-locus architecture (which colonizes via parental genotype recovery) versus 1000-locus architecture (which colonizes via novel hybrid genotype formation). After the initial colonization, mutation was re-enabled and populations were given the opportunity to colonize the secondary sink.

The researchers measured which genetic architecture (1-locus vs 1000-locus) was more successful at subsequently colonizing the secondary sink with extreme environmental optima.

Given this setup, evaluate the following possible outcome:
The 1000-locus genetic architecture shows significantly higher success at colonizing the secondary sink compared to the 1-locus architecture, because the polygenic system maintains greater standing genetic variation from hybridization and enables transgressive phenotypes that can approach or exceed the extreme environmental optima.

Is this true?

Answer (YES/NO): YES